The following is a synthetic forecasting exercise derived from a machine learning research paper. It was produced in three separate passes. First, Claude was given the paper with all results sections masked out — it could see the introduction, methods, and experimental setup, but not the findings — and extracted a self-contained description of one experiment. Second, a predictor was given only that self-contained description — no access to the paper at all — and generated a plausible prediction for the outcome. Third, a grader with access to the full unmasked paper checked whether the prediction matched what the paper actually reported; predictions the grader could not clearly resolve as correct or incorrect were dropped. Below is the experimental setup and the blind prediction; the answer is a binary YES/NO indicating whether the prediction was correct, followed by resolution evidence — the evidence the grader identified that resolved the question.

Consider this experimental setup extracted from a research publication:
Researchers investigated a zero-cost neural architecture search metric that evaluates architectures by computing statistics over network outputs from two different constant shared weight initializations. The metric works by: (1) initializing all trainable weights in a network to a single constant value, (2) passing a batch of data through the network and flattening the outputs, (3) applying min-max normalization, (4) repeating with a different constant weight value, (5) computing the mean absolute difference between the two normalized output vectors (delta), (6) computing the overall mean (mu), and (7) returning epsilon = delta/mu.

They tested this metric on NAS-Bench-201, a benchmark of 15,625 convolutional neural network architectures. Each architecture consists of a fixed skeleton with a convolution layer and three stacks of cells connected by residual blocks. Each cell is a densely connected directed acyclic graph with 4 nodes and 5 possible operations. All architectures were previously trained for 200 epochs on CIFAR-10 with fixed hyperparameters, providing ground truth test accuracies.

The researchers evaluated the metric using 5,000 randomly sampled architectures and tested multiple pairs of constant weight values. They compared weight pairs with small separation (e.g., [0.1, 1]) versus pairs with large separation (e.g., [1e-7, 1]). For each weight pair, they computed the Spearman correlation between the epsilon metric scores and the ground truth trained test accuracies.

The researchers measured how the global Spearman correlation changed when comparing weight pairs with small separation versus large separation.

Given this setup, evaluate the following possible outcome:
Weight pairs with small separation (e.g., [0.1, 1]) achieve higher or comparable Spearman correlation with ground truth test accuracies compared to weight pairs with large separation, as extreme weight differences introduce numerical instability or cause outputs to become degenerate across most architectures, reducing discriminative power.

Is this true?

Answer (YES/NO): NO